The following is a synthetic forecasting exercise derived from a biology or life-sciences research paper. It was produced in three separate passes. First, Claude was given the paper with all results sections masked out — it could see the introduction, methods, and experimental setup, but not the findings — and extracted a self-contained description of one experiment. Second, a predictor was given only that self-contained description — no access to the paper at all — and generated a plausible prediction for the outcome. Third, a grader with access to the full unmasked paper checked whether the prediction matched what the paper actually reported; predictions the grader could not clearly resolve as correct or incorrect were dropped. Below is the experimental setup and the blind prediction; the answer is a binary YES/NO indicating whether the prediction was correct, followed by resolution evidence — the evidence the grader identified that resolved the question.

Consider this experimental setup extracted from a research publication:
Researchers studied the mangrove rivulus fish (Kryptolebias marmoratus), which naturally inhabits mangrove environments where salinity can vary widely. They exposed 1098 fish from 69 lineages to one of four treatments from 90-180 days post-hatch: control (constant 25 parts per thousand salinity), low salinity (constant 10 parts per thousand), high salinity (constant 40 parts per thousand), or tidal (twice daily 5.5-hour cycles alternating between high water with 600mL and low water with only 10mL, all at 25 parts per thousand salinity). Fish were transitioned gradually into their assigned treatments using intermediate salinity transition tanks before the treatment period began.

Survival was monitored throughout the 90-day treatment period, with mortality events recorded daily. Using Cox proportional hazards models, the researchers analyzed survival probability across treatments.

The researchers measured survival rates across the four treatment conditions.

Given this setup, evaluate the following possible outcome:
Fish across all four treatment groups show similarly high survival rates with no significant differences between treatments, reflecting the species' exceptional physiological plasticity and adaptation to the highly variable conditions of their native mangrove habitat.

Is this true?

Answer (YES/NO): NO